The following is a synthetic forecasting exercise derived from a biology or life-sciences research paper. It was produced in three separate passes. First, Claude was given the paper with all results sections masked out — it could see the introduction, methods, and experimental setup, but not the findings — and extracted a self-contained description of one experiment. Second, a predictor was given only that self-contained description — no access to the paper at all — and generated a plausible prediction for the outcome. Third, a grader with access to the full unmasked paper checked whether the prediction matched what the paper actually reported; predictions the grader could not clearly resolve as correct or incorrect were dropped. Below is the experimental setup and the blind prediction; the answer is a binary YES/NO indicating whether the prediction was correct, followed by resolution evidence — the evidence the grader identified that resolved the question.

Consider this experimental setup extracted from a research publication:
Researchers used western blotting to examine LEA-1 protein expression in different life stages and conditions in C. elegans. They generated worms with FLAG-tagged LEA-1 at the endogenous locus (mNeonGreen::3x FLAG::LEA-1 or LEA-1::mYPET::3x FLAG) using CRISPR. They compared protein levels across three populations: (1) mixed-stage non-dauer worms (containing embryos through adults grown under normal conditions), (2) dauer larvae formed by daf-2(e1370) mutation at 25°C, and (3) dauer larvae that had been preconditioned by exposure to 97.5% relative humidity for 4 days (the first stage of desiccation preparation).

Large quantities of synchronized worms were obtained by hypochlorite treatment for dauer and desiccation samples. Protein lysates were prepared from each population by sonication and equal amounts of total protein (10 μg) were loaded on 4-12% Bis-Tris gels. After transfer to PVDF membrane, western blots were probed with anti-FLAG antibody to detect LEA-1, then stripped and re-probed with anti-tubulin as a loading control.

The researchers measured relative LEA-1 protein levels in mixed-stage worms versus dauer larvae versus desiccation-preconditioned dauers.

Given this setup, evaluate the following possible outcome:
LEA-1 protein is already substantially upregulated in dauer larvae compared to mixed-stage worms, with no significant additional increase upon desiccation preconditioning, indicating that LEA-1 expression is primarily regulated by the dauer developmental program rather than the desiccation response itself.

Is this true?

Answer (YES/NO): NO